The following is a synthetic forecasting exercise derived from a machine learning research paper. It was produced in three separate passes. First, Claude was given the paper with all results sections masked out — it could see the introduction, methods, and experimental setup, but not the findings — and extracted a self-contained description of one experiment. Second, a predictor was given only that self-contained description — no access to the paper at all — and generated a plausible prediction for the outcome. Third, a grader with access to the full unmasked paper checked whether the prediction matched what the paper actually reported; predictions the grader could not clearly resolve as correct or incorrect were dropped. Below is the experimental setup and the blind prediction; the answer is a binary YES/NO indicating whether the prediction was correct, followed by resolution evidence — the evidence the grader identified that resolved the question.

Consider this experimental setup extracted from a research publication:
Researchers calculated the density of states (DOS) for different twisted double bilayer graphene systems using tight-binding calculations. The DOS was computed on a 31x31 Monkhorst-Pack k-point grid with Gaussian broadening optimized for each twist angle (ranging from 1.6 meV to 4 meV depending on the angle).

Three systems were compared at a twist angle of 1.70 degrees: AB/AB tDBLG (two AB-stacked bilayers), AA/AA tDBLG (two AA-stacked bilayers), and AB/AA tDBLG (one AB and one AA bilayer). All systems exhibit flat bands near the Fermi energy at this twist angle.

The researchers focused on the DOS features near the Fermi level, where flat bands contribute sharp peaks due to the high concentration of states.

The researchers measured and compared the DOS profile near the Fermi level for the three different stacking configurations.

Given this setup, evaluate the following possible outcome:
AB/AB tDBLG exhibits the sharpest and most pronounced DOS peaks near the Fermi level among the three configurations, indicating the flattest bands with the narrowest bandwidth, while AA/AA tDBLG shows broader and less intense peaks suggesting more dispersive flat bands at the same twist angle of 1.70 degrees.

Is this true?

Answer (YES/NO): YES